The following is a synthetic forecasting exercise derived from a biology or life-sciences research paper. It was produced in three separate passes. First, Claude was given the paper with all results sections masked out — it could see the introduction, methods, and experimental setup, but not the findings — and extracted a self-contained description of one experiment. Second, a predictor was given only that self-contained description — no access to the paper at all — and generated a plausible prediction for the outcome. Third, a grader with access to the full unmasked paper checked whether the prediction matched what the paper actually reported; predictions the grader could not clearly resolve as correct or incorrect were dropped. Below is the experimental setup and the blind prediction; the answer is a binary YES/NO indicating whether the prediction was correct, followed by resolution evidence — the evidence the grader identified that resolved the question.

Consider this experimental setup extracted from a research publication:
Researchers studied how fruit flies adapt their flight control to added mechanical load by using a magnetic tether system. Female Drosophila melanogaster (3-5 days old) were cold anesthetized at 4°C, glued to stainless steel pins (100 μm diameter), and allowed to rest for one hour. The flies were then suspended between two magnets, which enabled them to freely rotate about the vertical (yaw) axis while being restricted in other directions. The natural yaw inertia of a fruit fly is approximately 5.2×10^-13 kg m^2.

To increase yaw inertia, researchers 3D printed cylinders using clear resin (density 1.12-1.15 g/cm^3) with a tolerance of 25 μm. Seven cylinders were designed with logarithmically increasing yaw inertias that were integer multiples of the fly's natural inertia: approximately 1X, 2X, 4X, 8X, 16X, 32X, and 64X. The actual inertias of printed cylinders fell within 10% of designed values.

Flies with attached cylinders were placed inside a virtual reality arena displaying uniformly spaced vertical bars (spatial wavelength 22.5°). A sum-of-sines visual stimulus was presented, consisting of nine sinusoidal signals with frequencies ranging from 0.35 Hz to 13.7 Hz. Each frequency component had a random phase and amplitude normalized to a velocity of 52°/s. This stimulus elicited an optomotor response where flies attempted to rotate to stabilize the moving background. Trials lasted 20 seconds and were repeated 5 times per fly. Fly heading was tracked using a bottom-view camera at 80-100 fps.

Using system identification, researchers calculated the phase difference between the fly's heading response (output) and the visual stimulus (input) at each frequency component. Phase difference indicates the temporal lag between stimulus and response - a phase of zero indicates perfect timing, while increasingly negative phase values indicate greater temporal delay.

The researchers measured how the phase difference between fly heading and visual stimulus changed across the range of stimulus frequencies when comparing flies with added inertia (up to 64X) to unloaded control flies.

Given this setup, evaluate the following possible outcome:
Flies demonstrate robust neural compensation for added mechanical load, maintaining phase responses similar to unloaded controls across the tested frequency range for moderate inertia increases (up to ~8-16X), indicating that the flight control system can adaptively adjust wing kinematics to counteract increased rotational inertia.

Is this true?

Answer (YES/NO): NO